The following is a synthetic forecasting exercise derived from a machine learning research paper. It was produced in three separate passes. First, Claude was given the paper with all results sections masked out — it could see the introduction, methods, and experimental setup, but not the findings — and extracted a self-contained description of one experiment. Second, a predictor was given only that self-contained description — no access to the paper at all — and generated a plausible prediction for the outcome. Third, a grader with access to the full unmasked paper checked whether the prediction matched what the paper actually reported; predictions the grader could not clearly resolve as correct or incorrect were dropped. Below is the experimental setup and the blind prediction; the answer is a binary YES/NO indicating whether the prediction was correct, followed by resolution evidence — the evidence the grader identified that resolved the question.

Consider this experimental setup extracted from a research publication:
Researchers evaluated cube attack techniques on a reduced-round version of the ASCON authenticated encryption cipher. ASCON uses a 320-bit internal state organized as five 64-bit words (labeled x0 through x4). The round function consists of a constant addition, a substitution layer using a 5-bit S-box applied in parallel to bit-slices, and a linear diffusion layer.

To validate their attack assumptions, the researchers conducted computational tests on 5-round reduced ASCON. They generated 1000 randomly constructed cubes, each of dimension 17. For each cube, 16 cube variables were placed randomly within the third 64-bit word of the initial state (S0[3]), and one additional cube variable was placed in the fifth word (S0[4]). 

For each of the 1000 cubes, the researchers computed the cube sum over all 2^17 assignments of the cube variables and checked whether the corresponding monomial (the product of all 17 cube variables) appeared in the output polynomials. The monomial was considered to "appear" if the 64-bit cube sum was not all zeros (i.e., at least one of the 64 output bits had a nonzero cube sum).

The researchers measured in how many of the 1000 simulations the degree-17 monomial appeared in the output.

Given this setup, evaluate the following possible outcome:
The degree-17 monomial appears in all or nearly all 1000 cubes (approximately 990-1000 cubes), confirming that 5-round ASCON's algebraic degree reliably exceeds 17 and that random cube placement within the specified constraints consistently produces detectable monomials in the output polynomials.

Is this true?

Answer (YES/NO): NO